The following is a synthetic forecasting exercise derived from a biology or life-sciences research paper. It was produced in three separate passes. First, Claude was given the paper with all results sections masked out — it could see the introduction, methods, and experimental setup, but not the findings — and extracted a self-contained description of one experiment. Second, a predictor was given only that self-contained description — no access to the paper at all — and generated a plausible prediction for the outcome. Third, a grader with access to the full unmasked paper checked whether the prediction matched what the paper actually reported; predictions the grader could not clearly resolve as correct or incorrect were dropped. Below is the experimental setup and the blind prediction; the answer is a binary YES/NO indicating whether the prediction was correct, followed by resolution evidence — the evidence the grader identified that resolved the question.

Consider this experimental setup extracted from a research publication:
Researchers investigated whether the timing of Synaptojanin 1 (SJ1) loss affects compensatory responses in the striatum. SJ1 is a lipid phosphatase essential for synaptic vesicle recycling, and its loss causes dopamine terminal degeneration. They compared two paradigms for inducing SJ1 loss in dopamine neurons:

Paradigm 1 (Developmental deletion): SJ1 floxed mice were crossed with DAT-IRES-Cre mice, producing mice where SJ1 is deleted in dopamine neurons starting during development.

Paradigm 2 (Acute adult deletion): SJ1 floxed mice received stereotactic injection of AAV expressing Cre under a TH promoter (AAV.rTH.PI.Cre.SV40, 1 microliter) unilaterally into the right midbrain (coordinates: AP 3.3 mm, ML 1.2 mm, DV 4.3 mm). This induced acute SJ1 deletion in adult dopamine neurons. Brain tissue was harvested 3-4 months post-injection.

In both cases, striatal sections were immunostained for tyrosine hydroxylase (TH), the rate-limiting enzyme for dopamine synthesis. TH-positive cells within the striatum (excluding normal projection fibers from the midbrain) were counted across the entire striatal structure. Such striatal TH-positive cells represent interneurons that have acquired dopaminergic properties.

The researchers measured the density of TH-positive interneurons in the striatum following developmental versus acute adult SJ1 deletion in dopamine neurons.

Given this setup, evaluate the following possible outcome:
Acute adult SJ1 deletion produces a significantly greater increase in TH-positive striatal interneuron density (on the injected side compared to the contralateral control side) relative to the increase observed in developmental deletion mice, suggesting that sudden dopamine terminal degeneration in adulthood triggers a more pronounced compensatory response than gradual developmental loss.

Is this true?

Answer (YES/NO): NO